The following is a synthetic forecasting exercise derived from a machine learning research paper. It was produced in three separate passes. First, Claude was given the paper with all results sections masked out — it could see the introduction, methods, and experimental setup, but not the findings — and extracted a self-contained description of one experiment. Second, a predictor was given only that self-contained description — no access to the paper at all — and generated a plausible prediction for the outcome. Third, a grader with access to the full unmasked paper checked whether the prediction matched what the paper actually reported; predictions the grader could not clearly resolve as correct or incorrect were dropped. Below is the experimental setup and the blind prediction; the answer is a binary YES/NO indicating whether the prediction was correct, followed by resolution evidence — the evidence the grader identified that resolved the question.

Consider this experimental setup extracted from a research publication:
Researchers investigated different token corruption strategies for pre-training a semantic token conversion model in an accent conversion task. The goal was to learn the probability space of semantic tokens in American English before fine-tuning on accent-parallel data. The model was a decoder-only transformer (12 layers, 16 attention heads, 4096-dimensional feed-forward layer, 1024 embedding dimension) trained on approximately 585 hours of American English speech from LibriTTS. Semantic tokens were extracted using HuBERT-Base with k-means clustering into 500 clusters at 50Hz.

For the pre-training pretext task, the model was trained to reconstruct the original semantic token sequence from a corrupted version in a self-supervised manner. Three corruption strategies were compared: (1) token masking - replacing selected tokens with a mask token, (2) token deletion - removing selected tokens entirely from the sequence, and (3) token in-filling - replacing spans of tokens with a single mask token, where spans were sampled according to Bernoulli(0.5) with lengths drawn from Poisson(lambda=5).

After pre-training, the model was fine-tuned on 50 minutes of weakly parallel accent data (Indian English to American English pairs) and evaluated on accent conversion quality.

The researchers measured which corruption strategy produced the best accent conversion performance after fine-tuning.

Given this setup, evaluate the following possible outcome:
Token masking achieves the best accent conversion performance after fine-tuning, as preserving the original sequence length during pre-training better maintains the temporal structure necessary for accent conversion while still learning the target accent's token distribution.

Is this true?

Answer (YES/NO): NO